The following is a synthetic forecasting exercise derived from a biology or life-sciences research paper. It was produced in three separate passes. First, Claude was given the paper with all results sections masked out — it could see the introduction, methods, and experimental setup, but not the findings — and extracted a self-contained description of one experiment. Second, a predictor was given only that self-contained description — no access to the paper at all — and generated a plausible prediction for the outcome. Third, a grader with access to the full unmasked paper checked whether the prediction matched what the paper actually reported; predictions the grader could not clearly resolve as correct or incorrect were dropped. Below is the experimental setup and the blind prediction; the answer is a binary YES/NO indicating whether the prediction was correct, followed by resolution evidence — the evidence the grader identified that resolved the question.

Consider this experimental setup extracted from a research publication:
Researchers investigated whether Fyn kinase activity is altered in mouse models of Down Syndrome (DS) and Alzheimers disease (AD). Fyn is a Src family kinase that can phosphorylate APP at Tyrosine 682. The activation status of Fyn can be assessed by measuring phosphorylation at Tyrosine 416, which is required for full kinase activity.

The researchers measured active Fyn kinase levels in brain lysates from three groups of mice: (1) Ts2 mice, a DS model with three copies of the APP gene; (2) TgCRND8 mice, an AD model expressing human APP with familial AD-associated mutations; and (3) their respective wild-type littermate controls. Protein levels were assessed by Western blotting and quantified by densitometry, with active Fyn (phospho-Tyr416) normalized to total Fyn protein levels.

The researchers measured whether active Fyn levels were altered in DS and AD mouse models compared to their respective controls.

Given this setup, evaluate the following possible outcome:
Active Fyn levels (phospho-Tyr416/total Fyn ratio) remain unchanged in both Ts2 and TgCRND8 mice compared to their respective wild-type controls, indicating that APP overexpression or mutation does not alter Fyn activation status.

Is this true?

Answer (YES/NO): NO